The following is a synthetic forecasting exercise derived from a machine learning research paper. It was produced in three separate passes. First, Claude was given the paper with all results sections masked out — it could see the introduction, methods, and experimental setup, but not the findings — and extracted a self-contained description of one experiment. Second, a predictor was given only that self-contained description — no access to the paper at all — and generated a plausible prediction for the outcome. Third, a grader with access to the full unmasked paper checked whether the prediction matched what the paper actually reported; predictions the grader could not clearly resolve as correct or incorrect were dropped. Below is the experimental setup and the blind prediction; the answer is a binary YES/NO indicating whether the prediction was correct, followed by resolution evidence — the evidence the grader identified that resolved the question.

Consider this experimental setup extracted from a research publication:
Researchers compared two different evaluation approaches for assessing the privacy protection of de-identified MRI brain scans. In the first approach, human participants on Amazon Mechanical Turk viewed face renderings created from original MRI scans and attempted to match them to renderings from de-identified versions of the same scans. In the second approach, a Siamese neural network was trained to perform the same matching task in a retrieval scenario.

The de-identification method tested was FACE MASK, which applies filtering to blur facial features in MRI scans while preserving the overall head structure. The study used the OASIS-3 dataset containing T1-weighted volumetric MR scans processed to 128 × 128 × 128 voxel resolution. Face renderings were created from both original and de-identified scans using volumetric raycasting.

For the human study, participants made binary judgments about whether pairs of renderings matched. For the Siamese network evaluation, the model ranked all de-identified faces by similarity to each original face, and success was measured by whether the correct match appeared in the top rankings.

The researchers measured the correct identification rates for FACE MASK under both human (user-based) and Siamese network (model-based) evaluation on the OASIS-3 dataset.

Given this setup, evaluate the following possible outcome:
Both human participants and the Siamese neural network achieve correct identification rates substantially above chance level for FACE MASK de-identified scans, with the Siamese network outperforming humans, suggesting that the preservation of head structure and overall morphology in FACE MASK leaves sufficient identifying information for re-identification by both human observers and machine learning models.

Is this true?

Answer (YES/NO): YES